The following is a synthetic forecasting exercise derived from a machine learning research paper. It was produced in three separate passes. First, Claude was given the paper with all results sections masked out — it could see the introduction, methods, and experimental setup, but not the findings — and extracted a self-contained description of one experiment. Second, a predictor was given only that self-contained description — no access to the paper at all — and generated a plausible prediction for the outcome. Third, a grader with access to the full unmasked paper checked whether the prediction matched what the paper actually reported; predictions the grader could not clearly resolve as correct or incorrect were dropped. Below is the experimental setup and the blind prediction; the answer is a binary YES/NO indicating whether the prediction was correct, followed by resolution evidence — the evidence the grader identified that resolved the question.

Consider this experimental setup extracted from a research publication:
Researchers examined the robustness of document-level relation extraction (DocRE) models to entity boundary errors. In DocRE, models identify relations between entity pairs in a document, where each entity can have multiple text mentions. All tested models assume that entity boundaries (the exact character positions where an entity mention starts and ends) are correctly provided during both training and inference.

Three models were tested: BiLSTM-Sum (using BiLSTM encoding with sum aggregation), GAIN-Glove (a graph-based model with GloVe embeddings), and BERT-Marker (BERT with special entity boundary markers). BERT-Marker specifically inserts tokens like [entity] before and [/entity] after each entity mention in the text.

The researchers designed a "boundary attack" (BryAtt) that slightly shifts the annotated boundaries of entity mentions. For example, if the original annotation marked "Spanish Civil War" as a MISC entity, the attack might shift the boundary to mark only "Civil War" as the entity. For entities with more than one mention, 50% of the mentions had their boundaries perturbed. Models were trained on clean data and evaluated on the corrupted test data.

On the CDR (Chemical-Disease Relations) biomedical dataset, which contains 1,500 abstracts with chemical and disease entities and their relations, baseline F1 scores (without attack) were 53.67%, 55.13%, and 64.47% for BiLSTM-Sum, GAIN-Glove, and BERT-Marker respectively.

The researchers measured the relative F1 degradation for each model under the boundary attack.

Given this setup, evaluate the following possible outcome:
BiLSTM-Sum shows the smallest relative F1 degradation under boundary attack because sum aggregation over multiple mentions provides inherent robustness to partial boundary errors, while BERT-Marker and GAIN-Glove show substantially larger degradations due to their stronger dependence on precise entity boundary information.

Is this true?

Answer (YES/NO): YES